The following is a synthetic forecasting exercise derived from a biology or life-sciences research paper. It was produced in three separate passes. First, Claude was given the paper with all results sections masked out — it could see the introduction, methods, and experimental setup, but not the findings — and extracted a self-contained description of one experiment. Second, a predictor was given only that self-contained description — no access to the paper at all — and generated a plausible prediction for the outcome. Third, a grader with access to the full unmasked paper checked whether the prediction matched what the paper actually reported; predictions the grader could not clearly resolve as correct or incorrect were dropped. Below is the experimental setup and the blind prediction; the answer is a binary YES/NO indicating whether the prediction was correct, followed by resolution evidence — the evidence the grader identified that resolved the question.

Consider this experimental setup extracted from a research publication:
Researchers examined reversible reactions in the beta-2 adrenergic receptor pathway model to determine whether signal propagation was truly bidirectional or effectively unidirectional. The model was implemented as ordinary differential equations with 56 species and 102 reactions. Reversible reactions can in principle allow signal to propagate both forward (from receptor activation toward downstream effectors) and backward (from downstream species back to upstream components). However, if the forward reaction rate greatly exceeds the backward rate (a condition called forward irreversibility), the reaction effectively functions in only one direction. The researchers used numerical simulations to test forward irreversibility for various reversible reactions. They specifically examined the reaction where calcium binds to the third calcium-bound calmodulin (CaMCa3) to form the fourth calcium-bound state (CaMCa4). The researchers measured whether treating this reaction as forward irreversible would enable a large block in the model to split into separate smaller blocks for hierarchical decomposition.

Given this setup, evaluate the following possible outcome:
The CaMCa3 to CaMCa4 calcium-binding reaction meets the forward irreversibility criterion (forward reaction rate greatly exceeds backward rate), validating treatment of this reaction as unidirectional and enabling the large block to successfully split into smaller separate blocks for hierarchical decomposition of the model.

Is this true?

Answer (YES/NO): YES